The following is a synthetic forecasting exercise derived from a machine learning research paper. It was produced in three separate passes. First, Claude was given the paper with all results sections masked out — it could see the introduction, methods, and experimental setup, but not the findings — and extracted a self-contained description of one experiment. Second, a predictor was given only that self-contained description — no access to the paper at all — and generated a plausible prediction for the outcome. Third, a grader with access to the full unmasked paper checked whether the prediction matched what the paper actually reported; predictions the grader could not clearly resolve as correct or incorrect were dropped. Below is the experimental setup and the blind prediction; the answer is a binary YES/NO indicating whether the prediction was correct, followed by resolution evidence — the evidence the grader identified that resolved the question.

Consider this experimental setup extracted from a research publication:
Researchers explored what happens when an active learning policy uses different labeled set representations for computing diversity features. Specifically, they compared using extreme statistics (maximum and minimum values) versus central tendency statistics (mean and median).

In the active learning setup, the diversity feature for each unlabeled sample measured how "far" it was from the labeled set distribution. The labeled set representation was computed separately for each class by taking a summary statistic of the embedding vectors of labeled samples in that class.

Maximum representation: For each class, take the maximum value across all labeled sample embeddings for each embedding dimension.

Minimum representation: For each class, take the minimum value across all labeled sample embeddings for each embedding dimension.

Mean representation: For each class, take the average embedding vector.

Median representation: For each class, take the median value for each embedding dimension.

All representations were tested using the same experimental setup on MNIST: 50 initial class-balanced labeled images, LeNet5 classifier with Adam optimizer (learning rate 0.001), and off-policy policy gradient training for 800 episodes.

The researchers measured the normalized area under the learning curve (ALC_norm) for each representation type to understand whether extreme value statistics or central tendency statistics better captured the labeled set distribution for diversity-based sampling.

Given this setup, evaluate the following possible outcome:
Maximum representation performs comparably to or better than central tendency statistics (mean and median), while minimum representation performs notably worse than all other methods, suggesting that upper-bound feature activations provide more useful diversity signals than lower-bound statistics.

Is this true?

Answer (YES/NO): NO